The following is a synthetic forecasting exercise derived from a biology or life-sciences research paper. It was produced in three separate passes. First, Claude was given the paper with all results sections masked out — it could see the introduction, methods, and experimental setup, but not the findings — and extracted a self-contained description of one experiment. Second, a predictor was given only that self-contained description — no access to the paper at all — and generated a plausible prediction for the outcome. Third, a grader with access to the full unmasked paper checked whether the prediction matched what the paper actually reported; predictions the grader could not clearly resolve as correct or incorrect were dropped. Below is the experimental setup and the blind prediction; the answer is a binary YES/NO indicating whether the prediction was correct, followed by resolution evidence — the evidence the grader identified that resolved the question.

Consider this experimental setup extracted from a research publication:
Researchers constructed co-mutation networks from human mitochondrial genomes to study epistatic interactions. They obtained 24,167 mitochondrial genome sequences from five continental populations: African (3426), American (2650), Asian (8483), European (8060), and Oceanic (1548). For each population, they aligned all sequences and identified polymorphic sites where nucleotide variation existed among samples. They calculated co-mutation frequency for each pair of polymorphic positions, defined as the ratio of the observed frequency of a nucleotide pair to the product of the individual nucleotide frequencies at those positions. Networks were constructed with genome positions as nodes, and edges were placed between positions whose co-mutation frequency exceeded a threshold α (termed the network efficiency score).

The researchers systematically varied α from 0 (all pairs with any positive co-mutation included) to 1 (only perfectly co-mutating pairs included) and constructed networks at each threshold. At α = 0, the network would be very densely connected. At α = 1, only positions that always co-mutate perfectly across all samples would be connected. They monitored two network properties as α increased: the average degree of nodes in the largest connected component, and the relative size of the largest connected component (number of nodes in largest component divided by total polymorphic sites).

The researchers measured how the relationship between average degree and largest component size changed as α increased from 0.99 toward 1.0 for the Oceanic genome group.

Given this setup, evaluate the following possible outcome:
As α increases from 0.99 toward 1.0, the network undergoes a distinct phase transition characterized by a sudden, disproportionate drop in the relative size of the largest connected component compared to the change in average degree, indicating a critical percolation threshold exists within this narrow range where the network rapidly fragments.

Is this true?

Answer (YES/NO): YES